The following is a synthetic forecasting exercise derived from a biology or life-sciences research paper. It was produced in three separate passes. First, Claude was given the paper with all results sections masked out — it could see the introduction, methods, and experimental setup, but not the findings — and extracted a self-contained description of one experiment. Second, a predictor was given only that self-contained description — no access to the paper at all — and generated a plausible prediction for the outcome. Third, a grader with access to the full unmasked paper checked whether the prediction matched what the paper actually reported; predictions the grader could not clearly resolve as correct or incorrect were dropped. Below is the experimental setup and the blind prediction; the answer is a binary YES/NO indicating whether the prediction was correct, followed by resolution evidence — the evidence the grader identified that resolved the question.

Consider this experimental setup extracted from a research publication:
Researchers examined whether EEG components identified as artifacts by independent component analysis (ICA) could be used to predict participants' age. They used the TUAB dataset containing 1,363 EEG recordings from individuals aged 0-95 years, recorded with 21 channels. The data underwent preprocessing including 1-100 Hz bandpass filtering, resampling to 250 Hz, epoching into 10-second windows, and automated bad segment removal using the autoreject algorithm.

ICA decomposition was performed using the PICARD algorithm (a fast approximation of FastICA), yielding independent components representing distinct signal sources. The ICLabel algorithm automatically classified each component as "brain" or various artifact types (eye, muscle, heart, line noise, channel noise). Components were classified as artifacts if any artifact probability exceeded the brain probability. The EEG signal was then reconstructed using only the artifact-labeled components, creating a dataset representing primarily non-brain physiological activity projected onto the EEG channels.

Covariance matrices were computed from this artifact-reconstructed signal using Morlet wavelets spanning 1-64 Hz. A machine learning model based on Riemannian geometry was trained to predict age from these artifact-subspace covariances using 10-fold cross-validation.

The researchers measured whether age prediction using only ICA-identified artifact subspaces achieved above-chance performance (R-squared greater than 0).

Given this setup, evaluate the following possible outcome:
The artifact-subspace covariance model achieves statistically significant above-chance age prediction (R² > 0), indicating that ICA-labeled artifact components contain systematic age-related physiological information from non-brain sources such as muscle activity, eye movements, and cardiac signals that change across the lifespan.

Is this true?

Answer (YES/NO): YES